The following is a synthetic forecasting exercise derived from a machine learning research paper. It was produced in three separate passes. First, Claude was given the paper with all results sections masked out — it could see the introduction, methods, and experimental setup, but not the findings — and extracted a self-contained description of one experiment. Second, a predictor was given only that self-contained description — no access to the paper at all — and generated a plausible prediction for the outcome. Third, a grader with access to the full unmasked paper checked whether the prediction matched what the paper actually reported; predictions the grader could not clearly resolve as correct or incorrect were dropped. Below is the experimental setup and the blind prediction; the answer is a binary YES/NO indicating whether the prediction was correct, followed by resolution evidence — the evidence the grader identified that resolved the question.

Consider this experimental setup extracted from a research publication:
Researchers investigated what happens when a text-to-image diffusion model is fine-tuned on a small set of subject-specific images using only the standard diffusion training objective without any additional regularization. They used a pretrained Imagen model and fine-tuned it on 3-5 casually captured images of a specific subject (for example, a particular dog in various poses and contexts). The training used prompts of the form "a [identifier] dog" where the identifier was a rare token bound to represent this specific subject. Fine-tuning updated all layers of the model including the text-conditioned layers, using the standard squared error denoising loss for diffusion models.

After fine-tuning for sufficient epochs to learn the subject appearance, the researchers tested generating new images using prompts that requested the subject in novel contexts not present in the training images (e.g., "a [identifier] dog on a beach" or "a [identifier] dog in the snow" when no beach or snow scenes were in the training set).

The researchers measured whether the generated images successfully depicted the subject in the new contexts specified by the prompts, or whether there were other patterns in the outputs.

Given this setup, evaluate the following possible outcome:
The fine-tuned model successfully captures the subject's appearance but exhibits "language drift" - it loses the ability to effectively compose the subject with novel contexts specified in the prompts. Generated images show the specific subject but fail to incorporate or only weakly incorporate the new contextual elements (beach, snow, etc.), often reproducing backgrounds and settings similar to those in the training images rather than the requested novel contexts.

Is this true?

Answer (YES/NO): YES